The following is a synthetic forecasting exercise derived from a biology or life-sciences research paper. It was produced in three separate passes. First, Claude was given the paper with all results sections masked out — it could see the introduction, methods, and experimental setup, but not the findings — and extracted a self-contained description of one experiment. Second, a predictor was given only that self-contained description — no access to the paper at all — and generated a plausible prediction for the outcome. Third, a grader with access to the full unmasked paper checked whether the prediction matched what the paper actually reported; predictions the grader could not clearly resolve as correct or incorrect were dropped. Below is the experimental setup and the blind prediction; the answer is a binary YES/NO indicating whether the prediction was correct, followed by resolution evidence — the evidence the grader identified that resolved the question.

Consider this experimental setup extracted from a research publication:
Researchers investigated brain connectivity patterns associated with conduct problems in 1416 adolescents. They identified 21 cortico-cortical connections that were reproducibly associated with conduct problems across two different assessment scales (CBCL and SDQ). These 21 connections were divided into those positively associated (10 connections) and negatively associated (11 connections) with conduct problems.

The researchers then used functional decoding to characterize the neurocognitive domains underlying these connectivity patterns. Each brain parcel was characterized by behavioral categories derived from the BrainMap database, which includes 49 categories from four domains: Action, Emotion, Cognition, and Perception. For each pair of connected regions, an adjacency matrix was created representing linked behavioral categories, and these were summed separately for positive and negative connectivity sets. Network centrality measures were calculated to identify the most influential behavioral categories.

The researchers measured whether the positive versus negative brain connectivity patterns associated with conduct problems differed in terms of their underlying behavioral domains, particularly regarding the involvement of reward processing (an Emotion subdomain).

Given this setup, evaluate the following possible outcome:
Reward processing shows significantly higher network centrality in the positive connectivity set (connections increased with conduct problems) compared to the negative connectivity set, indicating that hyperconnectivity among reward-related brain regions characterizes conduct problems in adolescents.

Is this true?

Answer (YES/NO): NO